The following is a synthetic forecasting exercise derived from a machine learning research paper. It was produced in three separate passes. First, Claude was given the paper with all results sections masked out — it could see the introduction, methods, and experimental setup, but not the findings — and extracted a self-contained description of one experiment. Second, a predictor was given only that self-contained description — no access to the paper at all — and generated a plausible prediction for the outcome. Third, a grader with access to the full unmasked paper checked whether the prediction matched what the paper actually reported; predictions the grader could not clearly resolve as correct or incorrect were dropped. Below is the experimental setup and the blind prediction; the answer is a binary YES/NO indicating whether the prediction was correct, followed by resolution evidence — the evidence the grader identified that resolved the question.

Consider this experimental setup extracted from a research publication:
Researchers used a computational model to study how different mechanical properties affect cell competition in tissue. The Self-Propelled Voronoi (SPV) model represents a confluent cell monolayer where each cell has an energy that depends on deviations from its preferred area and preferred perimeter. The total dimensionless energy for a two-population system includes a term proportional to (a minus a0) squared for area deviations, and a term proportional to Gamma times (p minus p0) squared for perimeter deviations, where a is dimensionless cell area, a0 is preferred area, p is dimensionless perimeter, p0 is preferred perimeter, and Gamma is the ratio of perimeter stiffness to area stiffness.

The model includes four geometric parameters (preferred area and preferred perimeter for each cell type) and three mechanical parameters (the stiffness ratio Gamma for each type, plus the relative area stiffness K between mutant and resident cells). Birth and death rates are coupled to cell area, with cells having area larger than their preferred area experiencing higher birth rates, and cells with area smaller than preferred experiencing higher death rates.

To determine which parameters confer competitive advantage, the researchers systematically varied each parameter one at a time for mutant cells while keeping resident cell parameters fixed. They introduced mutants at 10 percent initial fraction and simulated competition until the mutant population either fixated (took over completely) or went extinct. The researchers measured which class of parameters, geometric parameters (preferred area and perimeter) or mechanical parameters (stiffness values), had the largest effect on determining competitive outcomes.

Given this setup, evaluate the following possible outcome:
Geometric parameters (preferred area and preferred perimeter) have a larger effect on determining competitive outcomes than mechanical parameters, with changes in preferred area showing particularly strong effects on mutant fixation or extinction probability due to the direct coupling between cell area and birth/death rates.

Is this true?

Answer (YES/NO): YES